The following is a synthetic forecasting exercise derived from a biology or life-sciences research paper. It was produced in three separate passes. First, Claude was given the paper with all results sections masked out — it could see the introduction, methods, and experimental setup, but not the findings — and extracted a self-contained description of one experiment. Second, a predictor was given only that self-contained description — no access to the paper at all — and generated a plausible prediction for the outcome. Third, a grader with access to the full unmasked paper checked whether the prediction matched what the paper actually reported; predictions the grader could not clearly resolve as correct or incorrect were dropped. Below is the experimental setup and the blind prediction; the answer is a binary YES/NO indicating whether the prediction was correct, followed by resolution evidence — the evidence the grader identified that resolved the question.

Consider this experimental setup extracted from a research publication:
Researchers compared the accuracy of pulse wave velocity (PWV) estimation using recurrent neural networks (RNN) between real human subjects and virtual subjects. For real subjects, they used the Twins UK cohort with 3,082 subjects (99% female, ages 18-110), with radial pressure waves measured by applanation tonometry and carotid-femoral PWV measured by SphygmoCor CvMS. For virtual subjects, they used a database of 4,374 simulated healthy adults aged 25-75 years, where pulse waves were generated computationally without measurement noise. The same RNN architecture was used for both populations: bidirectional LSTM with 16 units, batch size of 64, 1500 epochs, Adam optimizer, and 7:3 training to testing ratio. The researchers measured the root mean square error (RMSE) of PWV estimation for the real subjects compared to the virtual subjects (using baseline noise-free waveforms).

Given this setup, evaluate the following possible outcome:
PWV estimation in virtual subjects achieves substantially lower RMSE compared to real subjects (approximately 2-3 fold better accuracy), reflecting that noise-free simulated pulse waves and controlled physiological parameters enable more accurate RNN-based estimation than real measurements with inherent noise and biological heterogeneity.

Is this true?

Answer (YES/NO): NO